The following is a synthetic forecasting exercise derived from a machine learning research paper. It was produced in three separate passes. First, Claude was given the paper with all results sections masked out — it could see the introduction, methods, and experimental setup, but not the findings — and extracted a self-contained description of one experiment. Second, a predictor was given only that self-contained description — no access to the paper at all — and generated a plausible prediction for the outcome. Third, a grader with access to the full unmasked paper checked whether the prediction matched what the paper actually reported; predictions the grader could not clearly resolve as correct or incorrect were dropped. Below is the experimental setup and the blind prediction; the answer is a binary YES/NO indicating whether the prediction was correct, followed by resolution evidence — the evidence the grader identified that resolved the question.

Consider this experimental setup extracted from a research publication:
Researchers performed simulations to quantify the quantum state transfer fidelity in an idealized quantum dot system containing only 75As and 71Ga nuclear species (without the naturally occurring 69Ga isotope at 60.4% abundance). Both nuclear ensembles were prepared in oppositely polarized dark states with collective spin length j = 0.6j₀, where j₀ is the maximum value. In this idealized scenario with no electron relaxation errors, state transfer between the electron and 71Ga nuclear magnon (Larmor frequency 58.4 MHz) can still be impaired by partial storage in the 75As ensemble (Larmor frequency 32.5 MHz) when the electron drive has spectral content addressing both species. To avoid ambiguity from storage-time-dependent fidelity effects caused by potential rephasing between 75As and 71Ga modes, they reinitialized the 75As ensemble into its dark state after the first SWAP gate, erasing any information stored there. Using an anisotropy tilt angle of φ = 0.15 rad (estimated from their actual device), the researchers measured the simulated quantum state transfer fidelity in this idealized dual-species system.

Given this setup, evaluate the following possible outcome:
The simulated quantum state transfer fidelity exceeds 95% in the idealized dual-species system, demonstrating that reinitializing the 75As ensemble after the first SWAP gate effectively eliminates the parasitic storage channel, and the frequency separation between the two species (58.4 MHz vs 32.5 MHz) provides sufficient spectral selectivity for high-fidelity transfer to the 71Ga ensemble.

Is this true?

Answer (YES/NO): YES